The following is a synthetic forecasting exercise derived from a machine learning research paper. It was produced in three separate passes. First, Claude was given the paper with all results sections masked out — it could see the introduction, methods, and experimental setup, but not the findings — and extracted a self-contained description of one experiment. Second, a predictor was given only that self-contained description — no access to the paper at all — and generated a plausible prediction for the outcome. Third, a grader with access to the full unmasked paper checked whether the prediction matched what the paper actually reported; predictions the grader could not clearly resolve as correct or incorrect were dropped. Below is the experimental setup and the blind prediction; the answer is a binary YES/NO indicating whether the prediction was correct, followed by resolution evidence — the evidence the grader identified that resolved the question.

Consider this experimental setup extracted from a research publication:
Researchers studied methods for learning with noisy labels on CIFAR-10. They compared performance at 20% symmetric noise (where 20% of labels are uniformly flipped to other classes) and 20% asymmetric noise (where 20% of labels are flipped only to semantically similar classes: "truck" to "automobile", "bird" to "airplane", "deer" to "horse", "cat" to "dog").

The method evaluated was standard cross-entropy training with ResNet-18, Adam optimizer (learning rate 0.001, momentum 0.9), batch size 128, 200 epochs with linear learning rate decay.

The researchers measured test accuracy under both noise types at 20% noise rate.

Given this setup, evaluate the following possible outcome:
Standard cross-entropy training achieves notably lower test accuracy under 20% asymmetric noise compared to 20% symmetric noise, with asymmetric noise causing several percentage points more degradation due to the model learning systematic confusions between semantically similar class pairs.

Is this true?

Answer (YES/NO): NO